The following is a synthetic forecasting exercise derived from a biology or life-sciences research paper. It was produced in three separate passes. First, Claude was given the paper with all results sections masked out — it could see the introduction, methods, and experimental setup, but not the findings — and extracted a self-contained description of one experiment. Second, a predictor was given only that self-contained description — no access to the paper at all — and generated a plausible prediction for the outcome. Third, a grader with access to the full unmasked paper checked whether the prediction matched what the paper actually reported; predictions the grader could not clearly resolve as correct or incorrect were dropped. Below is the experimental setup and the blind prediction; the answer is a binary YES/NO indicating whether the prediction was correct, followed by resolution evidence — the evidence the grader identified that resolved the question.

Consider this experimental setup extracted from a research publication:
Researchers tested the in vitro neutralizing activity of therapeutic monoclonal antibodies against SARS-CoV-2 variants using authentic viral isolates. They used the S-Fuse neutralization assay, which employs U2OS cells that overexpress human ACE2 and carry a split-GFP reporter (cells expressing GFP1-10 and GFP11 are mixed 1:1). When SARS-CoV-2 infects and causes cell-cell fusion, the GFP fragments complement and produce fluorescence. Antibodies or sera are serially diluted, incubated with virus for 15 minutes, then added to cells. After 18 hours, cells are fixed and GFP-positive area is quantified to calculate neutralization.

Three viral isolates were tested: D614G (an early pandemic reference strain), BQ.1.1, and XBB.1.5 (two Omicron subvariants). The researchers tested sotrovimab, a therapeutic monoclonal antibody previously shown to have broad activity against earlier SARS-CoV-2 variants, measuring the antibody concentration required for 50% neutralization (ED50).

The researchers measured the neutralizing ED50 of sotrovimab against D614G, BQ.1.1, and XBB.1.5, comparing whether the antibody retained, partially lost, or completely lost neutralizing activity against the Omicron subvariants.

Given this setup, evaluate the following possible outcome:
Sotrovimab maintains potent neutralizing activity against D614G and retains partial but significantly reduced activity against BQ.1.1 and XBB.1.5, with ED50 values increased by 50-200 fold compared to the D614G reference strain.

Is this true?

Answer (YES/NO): YES